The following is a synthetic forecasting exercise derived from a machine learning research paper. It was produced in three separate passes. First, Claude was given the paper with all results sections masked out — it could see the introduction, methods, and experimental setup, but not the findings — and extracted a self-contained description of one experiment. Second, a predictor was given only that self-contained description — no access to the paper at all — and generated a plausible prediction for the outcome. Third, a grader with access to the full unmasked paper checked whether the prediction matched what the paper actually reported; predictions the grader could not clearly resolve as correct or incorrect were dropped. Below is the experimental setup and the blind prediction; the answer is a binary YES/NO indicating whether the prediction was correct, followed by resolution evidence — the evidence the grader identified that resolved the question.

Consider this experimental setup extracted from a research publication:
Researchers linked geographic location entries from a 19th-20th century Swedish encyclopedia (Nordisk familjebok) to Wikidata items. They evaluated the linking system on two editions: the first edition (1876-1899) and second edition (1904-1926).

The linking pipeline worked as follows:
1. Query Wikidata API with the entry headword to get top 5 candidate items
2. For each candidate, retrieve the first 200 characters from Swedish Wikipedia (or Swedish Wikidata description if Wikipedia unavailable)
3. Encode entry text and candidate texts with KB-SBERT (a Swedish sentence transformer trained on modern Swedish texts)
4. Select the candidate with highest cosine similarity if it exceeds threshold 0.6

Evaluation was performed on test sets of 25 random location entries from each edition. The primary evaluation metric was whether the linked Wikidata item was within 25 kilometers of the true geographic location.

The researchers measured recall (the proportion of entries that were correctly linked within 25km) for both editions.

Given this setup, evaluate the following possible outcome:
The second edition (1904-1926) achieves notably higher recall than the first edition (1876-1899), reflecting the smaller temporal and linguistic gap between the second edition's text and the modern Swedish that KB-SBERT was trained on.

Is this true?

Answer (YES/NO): NO